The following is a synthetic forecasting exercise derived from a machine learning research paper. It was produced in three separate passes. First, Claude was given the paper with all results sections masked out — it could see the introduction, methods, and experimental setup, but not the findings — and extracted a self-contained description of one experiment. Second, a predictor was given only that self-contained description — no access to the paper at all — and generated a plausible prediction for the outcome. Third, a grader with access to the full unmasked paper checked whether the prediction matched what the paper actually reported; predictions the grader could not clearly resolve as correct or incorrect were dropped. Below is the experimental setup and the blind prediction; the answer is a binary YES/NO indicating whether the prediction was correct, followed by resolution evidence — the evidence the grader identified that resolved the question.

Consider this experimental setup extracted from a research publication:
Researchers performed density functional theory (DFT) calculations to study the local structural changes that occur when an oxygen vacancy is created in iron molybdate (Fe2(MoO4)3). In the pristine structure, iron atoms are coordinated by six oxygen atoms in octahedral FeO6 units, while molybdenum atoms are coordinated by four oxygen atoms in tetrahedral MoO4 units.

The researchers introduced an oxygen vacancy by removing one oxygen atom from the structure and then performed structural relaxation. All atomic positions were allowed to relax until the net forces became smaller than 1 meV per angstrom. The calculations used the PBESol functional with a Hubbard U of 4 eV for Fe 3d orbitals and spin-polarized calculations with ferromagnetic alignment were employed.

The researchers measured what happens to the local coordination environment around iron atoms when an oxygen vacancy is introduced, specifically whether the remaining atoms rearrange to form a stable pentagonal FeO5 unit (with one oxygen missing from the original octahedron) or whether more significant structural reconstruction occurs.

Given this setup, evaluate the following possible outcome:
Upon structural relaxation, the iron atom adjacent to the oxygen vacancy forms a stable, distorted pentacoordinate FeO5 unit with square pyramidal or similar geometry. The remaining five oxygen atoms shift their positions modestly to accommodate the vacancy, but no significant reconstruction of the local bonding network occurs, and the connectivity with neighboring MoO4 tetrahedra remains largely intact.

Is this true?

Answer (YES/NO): NO